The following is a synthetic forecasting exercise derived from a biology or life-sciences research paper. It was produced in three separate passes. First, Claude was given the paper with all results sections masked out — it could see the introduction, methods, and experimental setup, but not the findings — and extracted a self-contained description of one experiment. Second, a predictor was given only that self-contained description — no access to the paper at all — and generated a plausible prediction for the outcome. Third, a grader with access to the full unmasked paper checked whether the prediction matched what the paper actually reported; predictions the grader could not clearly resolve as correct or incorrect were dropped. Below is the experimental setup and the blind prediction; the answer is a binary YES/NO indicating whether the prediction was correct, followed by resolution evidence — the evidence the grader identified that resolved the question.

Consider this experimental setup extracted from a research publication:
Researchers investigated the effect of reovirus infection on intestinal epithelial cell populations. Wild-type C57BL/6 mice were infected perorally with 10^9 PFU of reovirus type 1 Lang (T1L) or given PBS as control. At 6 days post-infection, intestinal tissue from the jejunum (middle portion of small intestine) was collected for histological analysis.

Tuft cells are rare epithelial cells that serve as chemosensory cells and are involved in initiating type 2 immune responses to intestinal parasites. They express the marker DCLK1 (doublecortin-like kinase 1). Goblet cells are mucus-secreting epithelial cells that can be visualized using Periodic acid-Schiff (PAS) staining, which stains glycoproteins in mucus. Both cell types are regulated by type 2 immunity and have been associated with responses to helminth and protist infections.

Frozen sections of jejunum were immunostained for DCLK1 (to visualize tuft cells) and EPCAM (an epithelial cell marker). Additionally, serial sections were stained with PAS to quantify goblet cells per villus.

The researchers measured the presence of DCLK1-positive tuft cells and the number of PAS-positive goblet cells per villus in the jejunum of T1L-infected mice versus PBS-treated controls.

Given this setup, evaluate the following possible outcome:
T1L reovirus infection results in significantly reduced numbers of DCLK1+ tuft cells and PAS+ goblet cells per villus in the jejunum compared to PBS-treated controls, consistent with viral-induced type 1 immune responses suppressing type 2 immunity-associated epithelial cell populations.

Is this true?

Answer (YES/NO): NO